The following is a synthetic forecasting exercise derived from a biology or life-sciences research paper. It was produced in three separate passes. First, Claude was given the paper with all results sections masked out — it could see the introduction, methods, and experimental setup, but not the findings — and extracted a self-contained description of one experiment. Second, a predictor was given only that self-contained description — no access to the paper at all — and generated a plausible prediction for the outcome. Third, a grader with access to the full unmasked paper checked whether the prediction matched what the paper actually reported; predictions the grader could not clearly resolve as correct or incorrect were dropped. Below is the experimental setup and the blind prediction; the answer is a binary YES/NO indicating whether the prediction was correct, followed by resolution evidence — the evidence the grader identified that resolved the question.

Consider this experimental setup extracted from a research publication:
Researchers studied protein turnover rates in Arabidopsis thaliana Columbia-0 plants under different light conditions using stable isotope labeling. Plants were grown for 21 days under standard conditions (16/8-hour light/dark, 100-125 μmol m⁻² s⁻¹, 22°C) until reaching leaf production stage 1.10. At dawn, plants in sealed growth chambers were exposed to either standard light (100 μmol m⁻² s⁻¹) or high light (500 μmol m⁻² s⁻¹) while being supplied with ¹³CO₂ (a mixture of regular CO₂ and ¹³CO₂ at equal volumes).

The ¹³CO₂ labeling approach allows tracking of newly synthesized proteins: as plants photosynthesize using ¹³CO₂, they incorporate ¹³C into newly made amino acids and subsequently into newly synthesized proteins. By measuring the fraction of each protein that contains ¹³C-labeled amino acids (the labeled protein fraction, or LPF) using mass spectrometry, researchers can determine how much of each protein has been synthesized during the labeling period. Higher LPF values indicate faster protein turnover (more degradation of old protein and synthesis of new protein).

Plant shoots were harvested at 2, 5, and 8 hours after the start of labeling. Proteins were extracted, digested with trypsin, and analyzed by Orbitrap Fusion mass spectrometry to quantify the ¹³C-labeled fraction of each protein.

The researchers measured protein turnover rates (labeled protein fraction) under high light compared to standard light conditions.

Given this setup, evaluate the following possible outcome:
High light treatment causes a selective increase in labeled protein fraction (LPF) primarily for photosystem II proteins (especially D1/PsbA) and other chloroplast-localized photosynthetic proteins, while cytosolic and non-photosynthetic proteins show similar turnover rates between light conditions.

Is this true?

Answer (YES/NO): NO